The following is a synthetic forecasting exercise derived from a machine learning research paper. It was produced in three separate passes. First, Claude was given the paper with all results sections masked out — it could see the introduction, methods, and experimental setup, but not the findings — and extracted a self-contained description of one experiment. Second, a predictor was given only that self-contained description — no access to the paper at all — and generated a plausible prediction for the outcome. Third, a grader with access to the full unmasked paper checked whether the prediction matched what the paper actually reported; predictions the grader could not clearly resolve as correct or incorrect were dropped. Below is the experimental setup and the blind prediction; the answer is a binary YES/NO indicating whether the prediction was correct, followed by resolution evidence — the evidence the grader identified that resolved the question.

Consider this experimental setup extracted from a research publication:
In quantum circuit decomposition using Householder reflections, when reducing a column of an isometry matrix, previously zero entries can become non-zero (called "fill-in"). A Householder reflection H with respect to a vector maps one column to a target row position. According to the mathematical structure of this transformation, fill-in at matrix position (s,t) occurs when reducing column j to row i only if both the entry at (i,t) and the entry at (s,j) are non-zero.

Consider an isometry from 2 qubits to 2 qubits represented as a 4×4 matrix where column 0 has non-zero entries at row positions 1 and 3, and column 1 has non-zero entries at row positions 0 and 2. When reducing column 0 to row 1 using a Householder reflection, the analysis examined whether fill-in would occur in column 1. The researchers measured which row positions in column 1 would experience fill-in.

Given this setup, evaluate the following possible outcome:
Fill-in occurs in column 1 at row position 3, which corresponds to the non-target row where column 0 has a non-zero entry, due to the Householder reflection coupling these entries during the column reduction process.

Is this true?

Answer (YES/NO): NO